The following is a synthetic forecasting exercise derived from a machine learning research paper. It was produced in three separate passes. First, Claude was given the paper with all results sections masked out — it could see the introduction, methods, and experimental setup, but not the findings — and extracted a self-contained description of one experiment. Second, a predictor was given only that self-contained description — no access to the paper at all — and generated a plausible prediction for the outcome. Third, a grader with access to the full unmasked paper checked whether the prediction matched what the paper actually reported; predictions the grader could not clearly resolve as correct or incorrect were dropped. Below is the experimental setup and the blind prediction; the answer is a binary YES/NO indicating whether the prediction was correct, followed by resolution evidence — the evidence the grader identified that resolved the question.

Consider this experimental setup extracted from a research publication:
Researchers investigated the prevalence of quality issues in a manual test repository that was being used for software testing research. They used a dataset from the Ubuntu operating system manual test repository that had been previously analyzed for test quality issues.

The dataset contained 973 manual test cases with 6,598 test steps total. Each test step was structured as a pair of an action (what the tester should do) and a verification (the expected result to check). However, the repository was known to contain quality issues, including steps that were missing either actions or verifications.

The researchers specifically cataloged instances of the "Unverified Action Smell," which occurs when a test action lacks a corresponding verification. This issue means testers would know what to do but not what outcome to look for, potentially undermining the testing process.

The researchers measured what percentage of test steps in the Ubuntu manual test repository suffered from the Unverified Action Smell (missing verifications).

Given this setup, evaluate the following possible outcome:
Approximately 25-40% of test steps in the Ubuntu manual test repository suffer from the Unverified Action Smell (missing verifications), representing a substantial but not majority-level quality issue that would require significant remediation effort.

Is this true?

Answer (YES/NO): YES